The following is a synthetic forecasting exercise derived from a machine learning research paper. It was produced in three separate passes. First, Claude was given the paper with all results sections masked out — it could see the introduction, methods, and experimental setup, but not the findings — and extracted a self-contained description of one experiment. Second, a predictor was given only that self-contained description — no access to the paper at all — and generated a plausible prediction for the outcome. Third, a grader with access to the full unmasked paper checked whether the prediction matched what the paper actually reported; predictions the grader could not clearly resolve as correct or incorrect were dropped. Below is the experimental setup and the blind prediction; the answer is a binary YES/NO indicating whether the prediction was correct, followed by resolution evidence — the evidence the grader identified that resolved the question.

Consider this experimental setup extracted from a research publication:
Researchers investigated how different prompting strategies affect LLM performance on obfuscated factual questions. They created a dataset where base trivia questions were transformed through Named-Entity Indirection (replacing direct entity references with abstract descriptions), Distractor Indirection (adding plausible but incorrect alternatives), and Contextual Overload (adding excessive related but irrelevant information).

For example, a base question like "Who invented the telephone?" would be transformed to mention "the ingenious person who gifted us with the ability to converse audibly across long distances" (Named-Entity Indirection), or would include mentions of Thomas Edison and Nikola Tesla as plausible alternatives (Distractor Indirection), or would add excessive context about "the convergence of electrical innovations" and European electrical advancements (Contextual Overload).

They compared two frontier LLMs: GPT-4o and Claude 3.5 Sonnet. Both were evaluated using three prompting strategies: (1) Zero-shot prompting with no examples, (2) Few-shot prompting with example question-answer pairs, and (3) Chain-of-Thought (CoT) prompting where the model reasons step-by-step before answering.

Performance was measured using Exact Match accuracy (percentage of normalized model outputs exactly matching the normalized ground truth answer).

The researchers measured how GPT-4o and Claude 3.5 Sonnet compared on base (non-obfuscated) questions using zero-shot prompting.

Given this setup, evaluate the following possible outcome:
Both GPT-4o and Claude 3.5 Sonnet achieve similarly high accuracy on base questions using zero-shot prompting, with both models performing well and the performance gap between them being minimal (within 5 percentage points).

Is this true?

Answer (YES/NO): NO